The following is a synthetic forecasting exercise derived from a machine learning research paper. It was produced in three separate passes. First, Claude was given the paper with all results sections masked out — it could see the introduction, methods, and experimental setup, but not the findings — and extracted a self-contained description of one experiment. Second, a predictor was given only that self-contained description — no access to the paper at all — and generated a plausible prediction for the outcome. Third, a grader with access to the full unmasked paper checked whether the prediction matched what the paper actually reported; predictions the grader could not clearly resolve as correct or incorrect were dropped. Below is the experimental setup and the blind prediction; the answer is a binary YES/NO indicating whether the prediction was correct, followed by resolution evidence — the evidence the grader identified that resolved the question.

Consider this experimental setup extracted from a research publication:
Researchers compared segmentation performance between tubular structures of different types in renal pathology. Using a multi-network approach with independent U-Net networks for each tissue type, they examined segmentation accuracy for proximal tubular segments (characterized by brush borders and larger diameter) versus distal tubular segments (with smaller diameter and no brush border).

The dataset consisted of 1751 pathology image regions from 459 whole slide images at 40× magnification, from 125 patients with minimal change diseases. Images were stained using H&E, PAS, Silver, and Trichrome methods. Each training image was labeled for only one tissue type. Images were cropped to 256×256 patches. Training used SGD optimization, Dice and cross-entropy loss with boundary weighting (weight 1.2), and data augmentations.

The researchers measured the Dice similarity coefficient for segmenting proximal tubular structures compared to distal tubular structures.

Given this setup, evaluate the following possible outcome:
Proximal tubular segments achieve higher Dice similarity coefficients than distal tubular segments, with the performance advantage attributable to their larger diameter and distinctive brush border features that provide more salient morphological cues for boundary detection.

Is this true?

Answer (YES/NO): YES